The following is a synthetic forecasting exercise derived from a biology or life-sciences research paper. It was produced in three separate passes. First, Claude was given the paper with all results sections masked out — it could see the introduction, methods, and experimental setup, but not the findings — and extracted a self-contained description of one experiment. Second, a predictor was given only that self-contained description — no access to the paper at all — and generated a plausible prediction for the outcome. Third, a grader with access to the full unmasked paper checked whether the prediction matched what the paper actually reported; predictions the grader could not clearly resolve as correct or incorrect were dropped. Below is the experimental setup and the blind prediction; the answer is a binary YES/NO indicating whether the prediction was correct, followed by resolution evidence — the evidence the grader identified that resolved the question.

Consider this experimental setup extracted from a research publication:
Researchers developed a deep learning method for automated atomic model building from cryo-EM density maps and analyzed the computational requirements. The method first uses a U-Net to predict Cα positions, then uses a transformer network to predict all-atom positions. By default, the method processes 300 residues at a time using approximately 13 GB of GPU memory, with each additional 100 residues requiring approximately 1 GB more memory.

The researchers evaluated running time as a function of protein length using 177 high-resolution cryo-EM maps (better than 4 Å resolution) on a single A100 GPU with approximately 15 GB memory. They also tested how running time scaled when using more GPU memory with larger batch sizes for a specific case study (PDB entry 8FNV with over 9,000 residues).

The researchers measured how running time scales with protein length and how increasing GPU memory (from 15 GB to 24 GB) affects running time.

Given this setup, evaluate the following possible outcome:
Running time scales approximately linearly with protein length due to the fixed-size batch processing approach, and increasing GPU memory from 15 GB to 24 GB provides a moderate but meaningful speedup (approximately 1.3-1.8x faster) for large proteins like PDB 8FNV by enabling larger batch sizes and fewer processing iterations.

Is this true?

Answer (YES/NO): YES